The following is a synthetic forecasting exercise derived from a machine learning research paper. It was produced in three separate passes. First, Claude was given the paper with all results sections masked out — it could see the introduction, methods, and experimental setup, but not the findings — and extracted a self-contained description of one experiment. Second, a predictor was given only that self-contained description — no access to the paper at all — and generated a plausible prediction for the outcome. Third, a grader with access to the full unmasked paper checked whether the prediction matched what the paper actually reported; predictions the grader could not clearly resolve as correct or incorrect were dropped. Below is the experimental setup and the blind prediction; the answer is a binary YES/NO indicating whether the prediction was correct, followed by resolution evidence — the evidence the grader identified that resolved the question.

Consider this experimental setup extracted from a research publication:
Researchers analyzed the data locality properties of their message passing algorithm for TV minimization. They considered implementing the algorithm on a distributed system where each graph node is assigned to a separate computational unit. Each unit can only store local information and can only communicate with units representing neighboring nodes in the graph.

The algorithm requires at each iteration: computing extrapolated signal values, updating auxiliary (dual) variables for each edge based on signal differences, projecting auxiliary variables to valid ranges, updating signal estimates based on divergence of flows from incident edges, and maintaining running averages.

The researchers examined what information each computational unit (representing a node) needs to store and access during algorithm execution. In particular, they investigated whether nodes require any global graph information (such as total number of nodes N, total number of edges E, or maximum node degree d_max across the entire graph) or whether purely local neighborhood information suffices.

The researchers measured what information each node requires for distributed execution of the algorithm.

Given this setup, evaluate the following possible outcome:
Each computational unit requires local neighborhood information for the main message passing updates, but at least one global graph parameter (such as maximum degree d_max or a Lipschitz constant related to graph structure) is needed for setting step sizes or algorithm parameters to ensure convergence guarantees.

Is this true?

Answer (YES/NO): NO